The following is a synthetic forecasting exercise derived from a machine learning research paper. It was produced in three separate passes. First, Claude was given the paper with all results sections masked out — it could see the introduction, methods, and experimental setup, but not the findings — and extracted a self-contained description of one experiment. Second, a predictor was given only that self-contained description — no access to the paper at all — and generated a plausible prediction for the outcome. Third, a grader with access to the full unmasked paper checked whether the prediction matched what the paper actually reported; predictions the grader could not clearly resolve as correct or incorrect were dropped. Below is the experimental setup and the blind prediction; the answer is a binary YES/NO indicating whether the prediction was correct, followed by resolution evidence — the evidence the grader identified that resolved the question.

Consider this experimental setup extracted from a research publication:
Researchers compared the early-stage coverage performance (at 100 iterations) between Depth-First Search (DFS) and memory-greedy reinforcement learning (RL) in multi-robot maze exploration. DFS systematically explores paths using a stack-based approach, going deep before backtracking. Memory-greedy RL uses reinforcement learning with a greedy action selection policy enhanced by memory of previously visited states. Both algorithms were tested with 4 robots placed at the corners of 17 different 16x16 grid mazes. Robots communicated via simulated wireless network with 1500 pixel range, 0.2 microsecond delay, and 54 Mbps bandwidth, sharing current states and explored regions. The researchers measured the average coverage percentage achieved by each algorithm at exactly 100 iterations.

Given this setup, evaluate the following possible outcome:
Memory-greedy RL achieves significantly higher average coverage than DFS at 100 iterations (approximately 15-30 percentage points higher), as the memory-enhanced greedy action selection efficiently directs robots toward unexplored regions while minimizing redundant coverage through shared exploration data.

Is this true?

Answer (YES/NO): NO